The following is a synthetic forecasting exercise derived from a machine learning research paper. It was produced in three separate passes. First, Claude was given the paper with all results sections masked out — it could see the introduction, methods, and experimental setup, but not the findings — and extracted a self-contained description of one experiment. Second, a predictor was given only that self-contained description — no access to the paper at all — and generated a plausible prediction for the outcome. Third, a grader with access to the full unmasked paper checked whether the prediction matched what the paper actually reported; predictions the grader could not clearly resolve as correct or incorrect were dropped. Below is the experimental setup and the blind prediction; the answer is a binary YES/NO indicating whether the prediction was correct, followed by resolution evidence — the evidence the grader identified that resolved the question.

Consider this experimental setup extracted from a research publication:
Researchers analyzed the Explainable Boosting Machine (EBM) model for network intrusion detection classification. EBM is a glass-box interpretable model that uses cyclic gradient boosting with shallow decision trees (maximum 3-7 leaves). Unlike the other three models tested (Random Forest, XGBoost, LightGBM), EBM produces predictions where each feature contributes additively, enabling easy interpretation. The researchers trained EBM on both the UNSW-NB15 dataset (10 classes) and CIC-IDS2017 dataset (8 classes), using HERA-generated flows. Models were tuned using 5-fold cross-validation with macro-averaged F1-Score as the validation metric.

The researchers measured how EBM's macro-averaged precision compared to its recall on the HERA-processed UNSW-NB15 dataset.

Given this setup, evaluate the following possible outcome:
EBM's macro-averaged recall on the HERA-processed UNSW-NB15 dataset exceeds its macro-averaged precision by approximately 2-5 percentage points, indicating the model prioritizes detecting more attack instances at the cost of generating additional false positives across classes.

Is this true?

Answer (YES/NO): NO